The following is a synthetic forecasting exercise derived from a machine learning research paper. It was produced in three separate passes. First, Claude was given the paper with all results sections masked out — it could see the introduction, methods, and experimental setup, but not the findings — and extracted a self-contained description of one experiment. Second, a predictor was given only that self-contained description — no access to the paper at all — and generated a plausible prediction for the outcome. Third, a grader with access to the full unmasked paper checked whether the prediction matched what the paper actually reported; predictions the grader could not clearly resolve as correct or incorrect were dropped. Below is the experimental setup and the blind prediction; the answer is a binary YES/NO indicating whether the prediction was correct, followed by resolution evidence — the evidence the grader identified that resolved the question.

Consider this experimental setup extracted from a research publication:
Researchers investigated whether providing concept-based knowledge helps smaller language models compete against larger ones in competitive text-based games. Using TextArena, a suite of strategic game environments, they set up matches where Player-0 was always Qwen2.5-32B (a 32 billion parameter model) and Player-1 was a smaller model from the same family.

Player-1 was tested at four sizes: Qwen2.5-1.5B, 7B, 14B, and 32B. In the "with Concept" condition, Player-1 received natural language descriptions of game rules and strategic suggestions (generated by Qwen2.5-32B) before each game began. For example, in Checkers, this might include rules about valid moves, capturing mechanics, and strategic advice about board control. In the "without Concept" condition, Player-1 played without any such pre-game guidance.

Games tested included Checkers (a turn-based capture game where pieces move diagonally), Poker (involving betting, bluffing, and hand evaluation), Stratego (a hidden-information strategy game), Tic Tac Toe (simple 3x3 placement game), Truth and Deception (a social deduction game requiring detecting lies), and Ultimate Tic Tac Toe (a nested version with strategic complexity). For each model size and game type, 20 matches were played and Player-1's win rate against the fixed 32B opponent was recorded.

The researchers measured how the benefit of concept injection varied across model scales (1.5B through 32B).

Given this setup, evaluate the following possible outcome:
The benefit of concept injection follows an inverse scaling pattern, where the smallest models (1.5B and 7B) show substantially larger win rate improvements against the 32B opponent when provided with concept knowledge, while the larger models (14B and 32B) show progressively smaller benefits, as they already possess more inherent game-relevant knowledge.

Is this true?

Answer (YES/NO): NO